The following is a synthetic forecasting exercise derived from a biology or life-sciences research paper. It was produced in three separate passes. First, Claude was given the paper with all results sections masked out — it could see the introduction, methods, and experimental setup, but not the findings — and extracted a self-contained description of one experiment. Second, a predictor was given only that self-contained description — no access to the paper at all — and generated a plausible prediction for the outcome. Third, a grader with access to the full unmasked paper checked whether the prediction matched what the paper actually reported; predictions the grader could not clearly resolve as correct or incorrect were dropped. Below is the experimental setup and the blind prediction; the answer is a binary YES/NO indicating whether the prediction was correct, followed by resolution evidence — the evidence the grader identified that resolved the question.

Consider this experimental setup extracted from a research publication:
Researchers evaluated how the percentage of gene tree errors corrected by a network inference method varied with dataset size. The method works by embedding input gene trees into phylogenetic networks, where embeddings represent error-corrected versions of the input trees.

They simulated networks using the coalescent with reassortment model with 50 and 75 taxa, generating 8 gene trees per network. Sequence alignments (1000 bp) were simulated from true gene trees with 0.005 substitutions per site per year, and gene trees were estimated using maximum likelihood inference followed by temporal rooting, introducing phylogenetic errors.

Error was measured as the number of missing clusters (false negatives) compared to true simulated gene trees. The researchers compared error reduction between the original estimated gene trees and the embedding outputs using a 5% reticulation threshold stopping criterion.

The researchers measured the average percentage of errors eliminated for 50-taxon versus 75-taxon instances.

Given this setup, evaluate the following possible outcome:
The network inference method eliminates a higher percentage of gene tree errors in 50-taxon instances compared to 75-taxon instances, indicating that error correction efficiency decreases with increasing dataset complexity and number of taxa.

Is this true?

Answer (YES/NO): YES